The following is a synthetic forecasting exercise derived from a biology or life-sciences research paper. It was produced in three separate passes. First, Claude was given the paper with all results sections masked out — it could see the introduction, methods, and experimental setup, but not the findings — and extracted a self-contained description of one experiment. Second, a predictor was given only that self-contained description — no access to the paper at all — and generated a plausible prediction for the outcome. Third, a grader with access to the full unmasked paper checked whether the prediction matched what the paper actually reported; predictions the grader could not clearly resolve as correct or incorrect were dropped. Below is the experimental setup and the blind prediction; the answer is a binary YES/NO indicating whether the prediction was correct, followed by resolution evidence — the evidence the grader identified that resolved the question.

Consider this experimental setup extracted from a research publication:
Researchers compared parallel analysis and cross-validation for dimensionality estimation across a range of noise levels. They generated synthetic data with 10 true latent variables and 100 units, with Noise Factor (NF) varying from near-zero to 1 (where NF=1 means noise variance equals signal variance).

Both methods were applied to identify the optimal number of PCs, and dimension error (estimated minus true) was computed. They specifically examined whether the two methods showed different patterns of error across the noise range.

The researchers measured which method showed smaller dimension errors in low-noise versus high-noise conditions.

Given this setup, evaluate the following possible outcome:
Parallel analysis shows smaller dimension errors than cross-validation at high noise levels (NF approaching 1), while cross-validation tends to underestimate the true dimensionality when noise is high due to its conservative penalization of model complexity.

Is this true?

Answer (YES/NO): NO